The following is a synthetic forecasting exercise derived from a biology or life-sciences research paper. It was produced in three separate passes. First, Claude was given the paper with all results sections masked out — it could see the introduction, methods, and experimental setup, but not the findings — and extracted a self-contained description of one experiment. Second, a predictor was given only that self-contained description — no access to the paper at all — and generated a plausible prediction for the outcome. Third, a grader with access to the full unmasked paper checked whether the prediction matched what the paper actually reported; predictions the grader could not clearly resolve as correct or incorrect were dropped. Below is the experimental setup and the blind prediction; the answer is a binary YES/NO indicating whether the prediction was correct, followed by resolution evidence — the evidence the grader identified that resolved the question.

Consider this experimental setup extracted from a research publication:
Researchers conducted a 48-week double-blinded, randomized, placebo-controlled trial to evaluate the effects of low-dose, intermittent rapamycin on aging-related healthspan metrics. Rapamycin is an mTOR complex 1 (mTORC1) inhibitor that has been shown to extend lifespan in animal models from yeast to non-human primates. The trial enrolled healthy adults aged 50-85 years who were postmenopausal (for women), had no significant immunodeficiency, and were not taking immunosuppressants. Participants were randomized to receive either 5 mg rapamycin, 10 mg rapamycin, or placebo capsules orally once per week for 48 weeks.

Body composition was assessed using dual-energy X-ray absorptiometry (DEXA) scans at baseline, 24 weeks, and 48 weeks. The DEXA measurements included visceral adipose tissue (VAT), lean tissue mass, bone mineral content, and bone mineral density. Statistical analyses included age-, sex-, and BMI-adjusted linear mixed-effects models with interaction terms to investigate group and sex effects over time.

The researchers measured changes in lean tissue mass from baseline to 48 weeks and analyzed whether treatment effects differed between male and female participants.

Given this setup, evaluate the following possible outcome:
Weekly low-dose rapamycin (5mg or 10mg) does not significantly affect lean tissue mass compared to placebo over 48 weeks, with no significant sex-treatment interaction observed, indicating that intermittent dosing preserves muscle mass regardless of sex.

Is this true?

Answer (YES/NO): NO